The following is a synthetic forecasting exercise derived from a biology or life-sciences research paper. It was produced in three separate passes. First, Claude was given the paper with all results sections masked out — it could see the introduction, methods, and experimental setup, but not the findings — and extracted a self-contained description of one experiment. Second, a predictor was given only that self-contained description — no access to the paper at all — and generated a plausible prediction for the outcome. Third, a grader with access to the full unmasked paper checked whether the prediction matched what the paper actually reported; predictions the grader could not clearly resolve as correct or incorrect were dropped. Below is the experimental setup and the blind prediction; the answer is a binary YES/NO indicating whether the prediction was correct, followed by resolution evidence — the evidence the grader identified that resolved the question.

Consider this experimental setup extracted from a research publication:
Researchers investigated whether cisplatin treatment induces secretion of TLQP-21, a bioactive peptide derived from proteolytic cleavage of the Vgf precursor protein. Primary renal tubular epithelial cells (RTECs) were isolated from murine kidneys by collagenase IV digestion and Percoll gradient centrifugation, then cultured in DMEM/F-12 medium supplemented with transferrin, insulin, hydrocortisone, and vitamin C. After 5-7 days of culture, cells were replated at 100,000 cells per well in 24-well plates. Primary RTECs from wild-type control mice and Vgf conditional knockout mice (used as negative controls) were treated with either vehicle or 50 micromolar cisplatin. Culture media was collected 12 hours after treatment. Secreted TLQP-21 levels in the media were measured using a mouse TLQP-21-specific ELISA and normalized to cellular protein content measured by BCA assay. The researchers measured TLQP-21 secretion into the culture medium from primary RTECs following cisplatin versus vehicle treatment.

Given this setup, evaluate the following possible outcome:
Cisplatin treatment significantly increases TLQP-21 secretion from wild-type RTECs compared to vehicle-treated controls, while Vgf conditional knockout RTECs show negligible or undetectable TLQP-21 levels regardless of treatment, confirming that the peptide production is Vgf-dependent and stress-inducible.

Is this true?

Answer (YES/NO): YES